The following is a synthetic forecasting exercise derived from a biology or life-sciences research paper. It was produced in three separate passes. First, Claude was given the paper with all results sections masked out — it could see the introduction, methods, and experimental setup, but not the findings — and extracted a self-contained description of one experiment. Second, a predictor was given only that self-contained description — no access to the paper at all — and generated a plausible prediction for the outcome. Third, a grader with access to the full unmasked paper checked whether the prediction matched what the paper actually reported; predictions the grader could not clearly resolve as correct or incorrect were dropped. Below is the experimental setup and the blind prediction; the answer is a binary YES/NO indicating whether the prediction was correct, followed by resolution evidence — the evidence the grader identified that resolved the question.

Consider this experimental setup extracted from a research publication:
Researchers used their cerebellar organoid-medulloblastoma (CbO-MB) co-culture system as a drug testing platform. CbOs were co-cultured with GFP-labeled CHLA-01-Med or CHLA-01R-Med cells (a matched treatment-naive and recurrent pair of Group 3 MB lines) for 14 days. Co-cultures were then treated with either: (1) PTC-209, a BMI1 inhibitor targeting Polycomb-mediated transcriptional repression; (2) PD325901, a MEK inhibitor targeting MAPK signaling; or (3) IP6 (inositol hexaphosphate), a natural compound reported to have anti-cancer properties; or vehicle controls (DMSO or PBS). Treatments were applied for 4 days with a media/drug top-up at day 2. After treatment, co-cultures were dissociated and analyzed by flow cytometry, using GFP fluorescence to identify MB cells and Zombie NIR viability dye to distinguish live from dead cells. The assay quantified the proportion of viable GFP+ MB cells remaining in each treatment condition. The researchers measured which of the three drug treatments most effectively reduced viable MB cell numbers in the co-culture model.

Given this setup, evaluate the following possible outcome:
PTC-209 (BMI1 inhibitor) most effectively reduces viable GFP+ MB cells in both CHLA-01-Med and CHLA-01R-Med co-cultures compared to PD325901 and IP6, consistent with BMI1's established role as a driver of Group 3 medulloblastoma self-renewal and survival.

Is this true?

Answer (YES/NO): NO